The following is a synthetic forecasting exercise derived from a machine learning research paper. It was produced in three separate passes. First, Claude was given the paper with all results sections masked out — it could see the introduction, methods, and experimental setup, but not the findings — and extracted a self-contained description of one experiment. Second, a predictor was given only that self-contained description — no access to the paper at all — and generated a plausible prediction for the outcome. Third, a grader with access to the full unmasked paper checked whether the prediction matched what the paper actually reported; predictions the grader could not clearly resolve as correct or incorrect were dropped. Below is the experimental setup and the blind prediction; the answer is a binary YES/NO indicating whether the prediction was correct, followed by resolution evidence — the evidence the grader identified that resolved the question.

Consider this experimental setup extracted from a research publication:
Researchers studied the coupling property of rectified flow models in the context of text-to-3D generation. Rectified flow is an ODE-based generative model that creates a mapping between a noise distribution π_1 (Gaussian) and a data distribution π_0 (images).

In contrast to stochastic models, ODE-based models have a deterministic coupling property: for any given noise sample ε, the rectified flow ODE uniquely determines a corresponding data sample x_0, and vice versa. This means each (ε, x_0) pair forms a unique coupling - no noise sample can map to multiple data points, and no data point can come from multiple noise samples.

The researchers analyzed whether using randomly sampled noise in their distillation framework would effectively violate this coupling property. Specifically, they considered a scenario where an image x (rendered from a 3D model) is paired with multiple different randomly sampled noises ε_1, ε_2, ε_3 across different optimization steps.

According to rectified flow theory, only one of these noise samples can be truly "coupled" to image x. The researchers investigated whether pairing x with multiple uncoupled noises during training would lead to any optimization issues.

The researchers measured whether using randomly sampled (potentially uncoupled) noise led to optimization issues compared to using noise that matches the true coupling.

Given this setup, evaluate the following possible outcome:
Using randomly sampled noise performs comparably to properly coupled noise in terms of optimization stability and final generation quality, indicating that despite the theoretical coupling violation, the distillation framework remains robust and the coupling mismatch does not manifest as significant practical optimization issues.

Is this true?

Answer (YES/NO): NO